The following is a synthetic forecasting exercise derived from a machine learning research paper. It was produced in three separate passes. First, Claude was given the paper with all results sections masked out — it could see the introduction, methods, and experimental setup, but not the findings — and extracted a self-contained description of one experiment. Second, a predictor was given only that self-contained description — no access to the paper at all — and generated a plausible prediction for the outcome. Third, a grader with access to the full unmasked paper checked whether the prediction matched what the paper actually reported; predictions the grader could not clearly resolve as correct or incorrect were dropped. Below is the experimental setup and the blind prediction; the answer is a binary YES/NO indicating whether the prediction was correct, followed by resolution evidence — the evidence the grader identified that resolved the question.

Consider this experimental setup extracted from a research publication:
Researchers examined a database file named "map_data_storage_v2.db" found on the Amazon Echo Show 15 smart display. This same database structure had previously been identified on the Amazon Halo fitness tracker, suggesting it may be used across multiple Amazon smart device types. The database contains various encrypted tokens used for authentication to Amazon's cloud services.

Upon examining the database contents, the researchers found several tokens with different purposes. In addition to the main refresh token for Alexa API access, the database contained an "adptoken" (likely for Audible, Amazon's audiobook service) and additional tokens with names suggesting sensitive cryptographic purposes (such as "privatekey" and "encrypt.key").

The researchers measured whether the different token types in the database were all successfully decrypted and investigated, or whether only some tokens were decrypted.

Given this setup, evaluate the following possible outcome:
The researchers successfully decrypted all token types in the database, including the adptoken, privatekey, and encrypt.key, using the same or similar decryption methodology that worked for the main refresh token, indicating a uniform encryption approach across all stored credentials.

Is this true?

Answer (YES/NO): NO